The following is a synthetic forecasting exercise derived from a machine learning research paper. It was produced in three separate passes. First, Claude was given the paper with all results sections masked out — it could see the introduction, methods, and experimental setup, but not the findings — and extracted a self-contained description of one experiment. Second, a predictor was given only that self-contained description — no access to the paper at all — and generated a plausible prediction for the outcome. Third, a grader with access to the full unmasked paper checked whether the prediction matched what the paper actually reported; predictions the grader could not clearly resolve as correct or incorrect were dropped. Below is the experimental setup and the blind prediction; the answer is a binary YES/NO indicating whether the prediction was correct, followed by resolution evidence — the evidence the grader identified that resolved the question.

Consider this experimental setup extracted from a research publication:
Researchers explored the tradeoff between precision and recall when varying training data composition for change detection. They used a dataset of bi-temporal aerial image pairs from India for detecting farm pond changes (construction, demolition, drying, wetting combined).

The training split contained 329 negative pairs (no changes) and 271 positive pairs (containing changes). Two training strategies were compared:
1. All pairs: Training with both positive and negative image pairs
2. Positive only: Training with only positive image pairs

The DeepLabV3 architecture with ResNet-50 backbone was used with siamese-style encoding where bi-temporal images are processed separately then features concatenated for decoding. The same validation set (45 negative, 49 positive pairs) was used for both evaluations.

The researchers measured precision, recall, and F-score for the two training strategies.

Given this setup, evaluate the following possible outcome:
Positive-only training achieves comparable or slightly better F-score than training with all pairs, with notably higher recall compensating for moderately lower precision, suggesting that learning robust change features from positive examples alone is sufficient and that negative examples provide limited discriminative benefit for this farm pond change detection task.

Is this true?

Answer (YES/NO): NO